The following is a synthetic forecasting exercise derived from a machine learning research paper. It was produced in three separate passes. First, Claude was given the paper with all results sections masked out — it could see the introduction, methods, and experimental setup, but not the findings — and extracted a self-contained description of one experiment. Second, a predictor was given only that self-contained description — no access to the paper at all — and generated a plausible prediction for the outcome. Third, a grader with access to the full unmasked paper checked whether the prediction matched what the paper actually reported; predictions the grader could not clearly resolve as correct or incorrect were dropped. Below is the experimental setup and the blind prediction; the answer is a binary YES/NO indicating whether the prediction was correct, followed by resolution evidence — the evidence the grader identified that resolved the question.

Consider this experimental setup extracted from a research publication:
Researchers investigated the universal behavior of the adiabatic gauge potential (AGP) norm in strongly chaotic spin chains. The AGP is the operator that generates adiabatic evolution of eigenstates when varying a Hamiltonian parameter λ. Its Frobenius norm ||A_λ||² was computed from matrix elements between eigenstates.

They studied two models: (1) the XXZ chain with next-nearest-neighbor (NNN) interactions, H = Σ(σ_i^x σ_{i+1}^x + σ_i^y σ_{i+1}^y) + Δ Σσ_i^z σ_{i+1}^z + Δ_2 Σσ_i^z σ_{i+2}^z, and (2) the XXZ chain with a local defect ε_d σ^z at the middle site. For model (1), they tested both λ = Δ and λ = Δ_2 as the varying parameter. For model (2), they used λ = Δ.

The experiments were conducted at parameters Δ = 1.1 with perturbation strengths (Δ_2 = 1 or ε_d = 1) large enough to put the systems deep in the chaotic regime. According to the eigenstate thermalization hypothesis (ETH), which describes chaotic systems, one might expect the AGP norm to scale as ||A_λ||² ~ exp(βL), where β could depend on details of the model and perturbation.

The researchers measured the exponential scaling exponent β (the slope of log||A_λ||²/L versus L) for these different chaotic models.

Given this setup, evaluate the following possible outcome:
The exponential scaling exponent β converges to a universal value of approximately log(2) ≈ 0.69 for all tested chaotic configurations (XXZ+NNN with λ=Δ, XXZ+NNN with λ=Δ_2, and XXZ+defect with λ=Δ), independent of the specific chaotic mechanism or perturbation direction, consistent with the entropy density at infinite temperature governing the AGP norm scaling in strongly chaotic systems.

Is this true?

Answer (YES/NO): YES